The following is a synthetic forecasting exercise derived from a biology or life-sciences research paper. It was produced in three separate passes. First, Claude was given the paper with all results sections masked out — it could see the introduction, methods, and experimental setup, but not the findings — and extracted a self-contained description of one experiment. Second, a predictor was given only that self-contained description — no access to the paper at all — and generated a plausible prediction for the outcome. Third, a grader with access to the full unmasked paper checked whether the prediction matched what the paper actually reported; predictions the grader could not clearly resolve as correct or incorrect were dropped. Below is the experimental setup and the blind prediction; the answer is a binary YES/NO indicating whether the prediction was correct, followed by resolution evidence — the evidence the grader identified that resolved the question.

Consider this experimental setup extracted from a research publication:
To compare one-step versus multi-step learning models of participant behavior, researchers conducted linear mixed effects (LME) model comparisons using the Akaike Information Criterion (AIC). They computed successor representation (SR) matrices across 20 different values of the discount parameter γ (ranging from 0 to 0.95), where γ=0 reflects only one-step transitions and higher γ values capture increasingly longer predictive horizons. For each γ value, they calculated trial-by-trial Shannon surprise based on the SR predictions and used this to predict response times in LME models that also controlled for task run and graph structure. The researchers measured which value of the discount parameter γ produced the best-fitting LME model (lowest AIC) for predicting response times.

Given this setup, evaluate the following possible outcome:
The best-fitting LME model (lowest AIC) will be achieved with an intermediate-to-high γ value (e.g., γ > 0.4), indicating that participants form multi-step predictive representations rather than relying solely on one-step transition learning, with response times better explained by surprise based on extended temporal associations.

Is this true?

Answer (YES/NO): NO